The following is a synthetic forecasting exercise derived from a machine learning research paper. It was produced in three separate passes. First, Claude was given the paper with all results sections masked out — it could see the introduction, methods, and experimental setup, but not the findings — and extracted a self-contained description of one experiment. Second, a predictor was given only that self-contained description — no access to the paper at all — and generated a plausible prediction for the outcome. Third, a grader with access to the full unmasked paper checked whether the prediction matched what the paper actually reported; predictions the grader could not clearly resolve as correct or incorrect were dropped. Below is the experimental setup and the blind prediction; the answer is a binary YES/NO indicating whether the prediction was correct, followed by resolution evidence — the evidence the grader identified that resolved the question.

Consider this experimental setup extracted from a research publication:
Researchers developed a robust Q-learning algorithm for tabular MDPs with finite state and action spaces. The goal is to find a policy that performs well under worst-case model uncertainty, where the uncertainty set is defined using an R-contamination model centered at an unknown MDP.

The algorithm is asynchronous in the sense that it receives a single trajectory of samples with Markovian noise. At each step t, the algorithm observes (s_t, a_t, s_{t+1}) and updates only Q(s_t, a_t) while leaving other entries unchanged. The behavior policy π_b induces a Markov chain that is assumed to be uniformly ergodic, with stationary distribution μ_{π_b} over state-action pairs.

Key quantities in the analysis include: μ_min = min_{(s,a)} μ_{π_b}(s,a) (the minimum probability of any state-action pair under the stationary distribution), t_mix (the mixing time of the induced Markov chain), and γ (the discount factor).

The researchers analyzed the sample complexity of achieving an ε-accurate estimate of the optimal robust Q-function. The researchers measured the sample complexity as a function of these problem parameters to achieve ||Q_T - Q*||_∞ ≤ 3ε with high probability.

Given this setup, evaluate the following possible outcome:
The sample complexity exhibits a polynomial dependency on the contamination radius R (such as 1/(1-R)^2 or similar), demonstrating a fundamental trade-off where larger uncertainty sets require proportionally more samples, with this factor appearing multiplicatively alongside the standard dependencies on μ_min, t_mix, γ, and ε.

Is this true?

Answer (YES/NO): NO